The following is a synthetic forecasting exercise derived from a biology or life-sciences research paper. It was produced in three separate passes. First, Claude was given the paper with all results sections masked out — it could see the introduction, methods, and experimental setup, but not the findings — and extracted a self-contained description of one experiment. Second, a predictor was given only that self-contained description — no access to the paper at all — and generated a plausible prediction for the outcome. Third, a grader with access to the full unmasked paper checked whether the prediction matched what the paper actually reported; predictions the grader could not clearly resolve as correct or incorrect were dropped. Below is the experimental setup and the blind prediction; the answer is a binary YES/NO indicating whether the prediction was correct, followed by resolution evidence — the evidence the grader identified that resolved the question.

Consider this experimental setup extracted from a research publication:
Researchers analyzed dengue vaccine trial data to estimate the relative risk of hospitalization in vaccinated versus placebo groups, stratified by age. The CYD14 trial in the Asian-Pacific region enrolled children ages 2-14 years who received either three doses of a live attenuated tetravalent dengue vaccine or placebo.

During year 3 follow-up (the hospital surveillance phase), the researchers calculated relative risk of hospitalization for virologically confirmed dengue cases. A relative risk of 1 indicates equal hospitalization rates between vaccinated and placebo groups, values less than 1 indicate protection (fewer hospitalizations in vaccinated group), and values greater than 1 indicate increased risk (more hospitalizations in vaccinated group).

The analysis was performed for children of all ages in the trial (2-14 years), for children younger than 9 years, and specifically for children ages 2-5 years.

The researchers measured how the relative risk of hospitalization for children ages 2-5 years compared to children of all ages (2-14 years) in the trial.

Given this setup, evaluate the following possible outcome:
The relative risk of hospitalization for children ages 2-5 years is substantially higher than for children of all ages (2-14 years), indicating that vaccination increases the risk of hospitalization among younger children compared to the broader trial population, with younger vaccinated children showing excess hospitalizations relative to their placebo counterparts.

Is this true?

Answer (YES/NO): YES